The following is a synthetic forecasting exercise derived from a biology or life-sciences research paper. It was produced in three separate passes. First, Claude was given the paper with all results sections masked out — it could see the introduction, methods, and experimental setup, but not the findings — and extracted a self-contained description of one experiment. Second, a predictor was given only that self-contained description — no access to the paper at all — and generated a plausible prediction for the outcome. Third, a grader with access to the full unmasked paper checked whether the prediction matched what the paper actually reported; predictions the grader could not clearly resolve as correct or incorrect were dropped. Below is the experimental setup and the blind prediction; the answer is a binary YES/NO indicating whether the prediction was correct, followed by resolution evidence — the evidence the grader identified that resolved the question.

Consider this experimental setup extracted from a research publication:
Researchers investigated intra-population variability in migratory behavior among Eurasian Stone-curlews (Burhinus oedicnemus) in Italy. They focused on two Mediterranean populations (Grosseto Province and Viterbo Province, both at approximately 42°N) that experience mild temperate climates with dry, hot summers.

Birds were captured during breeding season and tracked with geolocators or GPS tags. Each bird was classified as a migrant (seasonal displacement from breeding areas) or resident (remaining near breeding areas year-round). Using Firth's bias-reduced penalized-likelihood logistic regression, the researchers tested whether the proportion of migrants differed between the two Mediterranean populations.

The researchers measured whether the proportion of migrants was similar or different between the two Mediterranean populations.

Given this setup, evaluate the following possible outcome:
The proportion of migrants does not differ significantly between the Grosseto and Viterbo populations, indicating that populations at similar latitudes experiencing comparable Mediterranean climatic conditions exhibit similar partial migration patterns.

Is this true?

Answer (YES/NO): NO